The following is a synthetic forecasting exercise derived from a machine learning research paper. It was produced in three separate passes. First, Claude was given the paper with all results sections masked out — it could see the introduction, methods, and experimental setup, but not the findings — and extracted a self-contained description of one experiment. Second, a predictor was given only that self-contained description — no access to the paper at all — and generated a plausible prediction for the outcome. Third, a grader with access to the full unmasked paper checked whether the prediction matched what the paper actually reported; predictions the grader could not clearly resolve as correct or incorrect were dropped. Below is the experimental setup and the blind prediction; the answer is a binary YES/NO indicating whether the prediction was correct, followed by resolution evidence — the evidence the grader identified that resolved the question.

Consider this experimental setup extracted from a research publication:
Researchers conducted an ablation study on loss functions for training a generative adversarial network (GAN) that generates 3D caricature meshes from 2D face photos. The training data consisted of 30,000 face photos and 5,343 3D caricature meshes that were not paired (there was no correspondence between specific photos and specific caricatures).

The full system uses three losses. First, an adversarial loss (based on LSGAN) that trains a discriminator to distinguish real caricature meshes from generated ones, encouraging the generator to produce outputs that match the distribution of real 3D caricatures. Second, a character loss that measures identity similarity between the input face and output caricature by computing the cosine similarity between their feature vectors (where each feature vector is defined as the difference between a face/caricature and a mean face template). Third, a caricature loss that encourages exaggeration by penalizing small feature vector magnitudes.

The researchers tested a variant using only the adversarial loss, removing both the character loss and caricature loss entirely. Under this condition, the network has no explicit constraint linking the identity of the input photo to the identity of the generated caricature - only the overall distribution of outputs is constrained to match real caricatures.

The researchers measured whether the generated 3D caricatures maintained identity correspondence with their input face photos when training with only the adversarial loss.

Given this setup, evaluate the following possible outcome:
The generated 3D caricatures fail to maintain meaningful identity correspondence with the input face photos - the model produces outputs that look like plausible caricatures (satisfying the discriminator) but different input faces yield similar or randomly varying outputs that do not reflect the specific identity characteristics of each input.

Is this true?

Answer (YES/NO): YES